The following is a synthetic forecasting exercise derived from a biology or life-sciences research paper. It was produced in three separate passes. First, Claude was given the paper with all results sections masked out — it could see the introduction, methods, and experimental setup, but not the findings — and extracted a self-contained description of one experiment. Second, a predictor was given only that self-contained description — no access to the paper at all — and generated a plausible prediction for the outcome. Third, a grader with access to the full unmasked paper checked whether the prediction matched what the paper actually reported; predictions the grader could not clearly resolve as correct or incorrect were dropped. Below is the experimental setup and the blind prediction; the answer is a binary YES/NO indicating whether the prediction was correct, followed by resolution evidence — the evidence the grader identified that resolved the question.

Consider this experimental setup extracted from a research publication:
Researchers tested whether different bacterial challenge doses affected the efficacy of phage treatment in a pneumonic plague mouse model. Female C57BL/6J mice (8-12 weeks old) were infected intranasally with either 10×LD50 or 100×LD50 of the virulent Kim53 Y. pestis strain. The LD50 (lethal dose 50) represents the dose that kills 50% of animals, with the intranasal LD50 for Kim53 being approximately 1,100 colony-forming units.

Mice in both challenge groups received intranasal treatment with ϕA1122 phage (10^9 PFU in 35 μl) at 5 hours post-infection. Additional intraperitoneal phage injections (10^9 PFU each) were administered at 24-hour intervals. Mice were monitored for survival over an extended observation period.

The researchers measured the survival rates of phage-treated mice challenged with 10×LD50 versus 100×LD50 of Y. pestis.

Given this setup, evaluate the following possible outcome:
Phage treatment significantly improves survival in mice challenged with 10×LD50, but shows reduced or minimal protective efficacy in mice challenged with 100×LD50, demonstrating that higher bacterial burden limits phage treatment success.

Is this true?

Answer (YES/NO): NO